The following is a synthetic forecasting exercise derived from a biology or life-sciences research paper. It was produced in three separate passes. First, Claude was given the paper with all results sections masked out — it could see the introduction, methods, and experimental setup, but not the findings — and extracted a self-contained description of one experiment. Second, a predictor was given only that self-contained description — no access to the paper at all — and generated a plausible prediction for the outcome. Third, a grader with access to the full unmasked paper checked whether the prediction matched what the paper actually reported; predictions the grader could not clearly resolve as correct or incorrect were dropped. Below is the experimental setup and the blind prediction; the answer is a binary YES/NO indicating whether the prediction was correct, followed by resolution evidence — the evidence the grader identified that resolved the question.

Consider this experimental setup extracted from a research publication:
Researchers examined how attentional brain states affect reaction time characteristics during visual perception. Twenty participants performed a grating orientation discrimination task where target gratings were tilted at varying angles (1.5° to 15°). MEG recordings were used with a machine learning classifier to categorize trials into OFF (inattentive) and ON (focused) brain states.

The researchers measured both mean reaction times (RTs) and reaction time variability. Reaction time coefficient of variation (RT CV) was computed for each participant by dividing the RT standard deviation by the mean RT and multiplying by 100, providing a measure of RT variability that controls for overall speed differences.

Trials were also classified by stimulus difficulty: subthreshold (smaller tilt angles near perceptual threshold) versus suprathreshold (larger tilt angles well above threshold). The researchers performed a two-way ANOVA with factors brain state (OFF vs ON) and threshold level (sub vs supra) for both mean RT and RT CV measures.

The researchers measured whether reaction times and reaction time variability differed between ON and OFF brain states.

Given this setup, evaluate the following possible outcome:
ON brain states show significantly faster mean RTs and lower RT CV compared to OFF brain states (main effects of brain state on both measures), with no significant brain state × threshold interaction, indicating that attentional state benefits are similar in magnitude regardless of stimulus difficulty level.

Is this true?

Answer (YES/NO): YES